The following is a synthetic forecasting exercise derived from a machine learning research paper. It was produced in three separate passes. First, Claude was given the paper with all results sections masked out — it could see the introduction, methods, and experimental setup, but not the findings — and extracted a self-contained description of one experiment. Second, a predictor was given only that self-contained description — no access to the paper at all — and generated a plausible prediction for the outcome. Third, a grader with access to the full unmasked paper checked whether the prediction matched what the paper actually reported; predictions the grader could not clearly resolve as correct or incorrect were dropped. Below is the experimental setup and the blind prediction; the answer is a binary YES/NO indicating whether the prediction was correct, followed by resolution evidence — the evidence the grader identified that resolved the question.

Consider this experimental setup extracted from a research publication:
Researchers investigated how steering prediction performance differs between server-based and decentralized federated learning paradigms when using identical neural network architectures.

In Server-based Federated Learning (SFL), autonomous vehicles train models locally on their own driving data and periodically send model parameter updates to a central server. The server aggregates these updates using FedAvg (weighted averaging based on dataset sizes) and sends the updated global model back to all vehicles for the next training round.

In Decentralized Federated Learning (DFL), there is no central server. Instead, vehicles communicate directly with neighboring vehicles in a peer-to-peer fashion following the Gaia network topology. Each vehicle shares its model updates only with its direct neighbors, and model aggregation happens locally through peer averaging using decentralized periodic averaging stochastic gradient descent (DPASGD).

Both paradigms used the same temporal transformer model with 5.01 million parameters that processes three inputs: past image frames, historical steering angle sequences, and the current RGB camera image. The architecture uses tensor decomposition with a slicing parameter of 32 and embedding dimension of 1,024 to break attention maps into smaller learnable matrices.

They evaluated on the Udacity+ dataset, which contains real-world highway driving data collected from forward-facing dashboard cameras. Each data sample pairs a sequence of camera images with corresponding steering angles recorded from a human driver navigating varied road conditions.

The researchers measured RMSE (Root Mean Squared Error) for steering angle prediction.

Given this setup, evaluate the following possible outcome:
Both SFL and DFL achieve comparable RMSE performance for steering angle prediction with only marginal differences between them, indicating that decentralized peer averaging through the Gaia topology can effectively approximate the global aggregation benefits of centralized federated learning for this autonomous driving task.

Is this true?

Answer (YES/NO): NO